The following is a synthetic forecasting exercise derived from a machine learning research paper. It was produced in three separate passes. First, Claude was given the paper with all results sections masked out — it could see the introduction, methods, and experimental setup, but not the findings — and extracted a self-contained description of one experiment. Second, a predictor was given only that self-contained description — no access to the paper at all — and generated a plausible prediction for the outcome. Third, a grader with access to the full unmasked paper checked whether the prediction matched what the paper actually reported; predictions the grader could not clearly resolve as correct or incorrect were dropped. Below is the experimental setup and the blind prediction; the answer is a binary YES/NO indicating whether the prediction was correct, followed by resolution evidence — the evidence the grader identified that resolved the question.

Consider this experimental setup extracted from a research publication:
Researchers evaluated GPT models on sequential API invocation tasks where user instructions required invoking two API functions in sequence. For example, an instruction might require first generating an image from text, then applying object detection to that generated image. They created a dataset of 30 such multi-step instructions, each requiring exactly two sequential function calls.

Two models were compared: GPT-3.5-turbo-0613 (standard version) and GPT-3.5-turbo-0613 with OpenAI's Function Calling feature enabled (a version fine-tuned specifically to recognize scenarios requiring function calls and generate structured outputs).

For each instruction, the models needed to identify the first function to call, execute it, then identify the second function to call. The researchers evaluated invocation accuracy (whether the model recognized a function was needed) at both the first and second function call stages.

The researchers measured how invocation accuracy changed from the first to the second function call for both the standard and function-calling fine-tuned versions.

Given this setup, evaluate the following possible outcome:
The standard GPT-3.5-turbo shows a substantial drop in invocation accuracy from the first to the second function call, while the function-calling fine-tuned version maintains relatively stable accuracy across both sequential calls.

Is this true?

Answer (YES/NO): NO